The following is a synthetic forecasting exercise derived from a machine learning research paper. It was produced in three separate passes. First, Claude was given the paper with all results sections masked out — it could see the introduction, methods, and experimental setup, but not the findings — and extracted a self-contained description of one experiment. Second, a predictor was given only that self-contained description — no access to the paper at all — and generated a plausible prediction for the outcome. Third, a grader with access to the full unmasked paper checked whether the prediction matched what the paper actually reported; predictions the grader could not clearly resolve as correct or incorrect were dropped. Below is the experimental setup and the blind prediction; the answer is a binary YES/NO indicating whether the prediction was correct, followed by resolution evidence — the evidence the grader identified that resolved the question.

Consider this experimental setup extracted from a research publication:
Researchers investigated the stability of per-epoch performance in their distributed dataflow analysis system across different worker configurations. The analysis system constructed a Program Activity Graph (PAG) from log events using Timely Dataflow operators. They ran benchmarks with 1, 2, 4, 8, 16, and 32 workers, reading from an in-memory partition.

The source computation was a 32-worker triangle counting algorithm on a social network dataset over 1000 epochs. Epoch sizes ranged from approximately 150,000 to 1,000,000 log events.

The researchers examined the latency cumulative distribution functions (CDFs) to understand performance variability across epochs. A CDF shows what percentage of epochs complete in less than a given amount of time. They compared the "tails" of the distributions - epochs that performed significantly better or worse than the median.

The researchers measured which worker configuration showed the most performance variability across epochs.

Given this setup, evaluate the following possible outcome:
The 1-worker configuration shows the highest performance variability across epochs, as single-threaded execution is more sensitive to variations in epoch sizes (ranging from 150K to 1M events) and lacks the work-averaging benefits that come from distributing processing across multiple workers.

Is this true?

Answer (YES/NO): NO